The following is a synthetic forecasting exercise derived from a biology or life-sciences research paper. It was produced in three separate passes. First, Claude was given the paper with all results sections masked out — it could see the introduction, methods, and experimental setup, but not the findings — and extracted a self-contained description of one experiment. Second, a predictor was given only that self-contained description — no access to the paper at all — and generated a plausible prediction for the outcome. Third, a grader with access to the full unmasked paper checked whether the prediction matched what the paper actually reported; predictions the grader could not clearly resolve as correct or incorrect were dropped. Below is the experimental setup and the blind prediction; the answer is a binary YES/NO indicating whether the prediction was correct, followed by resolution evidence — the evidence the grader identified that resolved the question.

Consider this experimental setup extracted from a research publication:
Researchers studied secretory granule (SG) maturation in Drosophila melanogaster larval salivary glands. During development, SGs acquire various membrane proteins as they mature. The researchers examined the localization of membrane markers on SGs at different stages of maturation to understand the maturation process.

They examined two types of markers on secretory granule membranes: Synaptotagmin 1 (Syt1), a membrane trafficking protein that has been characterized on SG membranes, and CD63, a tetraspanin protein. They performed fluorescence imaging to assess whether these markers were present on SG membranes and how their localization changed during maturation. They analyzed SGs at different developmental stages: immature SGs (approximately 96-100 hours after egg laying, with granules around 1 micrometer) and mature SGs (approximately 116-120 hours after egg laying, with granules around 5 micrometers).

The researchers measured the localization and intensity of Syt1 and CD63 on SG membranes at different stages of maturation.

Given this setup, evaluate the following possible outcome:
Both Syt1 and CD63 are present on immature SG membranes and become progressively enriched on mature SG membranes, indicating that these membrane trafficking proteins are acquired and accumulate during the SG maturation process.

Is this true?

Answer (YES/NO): NO